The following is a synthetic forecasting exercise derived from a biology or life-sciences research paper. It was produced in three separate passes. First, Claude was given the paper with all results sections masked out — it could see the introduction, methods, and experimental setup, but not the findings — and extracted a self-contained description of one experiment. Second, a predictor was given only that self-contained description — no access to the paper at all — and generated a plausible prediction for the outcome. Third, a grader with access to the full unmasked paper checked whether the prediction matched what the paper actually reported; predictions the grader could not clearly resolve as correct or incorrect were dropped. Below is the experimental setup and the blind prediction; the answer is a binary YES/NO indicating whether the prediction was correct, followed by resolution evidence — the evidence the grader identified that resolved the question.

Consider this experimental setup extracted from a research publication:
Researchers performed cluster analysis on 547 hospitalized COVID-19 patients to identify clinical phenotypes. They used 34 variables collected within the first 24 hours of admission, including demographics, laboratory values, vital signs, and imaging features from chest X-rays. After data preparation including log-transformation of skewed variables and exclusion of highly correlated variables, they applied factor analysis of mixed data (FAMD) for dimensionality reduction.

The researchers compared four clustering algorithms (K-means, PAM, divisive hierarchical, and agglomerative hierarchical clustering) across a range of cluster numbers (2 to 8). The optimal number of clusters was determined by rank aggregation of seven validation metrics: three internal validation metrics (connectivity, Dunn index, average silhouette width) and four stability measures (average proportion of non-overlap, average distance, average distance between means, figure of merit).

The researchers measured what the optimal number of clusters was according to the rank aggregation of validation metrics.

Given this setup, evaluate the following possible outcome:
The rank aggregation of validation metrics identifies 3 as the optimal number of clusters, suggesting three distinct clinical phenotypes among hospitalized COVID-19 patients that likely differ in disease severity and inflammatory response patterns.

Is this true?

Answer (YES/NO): YES